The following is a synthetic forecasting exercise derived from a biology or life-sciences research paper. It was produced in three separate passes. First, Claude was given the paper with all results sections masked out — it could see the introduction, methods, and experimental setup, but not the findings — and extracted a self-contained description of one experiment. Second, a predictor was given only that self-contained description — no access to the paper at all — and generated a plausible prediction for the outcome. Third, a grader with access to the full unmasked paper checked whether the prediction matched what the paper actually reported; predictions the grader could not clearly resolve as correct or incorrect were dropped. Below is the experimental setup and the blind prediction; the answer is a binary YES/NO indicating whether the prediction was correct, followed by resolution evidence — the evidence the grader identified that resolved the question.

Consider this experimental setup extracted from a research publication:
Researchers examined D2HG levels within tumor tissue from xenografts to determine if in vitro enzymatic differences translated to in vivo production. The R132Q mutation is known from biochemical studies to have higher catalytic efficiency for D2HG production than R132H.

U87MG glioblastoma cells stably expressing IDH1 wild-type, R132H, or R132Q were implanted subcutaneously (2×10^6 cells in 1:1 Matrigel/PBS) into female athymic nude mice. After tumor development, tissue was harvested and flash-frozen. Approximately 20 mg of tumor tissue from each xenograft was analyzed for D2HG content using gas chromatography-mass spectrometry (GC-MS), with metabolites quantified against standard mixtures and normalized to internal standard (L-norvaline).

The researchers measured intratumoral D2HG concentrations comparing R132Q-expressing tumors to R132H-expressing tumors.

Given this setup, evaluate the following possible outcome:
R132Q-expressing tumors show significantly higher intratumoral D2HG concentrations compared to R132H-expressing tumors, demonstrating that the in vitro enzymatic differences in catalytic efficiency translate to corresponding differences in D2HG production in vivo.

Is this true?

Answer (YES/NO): YES